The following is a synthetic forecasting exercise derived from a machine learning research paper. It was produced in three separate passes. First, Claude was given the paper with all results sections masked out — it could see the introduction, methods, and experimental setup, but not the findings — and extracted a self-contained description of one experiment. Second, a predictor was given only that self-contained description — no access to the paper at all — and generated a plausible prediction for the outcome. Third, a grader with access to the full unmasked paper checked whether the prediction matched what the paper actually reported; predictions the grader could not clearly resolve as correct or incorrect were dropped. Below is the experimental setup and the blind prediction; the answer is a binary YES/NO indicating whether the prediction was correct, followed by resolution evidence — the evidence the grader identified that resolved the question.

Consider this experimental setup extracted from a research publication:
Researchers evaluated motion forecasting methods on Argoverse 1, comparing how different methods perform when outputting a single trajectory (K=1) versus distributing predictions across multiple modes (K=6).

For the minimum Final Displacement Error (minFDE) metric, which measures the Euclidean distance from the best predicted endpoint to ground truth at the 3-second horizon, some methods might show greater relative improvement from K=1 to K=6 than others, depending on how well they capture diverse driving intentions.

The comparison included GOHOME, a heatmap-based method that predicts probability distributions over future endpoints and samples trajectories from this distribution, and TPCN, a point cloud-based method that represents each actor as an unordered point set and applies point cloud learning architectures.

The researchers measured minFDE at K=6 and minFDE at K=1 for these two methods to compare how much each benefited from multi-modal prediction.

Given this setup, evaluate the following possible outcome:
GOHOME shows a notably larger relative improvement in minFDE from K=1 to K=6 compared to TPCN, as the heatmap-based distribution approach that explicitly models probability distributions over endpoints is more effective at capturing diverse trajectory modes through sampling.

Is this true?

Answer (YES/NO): NO